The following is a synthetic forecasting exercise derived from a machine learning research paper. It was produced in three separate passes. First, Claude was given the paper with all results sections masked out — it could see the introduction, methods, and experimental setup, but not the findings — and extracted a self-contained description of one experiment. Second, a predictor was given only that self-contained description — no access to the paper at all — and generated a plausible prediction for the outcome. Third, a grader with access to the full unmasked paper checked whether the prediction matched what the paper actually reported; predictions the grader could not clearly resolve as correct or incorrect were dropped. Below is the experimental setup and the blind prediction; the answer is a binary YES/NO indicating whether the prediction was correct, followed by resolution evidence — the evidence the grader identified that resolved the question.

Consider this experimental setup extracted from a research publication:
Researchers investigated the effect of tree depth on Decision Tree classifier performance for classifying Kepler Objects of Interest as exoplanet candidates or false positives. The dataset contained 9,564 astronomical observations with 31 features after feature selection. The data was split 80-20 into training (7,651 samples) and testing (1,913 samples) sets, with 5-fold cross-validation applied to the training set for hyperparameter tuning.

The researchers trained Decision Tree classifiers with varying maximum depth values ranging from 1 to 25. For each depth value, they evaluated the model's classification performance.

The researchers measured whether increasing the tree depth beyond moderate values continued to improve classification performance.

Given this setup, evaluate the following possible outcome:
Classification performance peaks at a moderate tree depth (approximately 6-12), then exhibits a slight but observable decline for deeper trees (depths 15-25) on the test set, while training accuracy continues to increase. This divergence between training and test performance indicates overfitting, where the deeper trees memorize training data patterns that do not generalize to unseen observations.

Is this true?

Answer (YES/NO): NO